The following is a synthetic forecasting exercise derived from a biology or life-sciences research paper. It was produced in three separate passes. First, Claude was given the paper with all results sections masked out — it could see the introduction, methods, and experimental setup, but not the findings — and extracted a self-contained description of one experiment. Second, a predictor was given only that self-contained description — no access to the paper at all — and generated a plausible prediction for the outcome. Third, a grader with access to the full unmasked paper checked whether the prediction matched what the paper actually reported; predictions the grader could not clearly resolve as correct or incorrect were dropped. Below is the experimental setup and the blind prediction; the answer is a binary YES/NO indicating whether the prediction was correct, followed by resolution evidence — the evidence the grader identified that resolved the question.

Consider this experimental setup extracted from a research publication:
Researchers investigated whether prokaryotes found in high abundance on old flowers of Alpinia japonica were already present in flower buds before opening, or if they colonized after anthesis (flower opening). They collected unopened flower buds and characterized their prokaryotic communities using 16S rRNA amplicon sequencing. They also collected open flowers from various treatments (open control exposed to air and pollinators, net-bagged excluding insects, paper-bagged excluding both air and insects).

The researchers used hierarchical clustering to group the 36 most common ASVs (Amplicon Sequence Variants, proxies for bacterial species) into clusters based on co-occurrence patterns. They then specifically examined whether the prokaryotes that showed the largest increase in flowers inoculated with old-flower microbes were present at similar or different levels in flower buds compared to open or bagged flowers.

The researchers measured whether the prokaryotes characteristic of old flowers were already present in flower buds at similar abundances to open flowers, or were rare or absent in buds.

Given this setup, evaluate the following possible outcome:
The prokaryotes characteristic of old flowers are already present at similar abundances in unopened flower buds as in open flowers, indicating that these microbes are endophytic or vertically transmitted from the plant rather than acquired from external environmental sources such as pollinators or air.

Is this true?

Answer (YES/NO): NO